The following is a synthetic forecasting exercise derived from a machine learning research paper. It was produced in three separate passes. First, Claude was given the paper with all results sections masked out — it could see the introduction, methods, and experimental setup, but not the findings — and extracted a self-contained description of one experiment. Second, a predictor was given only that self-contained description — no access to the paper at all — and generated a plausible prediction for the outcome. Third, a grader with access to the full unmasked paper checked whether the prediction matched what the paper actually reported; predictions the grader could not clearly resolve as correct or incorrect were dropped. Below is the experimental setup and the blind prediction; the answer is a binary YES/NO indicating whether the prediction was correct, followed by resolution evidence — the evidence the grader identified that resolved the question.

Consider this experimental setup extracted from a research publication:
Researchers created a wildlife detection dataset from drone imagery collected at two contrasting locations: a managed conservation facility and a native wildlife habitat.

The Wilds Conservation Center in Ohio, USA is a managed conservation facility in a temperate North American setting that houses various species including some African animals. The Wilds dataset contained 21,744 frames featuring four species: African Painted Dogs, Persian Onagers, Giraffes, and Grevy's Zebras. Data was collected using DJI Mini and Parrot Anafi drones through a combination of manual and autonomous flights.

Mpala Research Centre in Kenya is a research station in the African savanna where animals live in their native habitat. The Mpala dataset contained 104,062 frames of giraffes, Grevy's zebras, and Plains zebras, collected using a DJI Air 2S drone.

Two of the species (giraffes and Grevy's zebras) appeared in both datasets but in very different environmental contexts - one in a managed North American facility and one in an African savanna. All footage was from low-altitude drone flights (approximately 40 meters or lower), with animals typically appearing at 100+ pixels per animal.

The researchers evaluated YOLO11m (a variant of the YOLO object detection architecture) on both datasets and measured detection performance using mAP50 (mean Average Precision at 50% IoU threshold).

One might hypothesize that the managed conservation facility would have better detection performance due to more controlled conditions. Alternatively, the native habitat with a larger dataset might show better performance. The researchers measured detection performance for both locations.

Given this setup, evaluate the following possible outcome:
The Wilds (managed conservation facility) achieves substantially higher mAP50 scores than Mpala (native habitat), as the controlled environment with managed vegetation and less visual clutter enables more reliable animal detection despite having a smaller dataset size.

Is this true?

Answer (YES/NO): NO